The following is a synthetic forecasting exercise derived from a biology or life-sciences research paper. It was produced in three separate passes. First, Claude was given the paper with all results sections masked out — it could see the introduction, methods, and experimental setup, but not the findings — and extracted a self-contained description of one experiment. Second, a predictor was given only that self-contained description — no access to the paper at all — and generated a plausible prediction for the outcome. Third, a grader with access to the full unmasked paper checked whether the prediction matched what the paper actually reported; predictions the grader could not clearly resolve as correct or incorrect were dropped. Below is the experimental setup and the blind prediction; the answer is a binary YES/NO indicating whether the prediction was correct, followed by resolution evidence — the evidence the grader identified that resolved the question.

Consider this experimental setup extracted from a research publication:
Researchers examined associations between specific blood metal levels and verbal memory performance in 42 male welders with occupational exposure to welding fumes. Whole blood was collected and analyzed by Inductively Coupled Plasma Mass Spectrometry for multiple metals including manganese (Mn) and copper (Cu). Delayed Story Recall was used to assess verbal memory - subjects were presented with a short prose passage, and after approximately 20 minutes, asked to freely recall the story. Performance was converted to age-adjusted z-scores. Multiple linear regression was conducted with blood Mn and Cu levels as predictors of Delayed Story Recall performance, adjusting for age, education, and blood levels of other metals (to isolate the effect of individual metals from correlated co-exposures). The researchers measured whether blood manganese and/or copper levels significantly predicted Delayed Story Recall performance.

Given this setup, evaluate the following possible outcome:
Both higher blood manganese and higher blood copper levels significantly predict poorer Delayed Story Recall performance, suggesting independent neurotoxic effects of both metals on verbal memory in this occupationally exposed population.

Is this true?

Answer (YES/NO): NO